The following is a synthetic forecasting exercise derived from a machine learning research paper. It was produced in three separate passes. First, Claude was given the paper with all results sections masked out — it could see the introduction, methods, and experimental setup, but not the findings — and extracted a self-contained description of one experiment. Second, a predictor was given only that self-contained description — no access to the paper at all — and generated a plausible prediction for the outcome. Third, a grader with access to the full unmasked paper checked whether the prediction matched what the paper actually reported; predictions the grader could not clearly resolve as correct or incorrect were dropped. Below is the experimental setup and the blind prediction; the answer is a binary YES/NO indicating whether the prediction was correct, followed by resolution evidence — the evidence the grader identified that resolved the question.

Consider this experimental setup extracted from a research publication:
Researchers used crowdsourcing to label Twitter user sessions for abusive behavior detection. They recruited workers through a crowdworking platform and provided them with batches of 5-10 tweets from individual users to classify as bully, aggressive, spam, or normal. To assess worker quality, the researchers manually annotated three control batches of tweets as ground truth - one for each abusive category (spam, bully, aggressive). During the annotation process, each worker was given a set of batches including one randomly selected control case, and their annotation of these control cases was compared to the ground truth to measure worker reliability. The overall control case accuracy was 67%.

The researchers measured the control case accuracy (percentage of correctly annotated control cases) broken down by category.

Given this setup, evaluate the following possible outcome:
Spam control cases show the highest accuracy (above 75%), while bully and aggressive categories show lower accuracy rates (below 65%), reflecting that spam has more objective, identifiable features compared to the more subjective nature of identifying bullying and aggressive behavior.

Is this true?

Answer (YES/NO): YES